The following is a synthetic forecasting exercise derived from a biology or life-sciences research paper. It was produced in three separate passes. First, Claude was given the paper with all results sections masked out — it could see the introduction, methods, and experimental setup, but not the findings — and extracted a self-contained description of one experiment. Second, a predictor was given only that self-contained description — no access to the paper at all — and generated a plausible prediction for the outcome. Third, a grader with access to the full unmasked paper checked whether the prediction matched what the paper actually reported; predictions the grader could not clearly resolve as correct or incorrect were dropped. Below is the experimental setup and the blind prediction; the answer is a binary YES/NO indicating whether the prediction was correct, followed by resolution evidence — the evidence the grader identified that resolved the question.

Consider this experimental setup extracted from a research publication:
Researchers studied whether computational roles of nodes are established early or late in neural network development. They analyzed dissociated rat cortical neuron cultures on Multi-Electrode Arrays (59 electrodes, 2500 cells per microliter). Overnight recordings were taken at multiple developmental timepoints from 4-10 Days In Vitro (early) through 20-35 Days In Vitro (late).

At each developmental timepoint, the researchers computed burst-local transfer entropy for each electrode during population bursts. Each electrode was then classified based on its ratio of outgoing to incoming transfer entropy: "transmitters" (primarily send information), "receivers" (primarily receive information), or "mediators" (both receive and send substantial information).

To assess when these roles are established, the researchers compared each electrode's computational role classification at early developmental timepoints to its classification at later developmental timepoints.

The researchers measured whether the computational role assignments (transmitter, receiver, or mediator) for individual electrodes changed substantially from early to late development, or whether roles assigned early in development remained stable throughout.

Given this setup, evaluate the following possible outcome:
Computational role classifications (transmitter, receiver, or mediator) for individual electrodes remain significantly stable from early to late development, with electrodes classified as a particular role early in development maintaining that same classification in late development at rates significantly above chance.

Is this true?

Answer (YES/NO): YES